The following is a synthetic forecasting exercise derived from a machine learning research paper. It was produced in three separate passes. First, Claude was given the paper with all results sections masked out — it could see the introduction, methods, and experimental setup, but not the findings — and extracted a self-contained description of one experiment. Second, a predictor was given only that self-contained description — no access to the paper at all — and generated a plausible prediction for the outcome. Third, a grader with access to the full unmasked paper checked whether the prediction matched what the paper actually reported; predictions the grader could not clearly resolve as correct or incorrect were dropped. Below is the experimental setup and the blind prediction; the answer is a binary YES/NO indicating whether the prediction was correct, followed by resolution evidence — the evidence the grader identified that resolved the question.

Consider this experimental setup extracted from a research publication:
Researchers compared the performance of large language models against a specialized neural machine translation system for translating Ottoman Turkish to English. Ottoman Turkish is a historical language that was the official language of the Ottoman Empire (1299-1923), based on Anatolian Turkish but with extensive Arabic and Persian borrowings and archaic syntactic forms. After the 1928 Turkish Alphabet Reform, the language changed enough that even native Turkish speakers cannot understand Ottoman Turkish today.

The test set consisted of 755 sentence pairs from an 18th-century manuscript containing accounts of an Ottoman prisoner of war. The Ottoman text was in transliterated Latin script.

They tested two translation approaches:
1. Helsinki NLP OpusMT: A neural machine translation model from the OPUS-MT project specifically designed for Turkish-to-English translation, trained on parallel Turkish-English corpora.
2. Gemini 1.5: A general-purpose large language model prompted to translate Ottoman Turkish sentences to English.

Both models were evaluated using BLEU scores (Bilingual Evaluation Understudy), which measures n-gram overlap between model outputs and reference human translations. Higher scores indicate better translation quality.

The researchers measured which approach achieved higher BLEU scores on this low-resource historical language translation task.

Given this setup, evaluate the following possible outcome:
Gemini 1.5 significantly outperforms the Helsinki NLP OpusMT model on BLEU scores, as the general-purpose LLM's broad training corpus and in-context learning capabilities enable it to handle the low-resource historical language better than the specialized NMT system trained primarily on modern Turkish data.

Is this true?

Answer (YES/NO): YES